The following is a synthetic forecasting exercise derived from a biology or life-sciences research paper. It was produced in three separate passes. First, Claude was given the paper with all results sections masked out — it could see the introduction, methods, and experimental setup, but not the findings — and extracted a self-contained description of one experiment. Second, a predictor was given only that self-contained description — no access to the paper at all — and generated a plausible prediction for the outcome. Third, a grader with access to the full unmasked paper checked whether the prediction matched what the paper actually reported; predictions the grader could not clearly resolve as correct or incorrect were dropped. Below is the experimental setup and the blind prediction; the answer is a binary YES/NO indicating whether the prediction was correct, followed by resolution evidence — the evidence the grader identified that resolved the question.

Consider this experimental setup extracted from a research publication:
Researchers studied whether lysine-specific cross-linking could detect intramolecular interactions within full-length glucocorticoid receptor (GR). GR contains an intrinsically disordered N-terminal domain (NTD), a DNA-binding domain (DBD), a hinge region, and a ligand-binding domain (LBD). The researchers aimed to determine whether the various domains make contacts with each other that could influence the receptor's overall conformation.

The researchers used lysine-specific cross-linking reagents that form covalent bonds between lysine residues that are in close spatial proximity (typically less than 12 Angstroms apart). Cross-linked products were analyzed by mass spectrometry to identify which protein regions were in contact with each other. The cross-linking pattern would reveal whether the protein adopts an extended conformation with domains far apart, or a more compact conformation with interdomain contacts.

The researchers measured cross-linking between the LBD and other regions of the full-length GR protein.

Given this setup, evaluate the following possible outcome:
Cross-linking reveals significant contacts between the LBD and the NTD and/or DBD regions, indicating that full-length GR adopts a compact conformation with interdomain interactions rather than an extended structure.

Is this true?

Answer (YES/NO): YES